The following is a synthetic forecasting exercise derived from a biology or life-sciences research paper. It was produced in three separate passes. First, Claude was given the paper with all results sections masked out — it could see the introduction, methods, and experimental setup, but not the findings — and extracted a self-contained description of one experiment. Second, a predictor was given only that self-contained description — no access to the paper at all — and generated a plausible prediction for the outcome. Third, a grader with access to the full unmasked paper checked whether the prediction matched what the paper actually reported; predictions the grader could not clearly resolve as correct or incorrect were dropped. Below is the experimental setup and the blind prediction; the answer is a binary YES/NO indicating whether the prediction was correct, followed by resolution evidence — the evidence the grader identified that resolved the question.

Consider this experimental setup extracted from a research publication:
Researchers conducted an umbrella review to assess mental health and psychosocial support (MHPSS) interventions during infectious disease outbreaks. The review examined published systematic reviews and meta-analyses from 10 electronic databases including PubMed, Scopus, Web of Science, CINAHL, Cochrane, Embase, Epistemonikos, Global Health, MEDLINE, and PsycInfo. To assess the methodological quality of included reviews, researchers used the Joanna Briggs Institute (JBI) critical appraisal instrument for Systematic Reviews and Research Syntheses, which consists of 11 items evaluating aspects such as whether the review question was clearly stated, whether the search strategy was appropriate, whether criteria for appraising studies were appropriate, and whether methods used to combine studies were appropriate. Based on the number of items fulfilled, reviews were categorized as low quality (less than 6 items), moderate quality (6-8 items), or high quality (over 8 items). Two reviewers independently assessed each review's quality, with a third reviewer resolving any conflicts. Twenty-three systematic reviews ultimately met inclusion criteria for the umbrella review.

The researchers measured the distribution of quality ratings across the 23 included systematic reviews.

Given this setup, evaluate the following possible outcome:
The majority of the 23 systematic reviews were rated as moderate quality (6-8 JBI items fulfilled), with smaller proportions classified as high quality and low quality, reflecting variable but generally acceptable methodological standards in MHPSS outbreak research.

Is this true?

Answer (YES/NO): YES